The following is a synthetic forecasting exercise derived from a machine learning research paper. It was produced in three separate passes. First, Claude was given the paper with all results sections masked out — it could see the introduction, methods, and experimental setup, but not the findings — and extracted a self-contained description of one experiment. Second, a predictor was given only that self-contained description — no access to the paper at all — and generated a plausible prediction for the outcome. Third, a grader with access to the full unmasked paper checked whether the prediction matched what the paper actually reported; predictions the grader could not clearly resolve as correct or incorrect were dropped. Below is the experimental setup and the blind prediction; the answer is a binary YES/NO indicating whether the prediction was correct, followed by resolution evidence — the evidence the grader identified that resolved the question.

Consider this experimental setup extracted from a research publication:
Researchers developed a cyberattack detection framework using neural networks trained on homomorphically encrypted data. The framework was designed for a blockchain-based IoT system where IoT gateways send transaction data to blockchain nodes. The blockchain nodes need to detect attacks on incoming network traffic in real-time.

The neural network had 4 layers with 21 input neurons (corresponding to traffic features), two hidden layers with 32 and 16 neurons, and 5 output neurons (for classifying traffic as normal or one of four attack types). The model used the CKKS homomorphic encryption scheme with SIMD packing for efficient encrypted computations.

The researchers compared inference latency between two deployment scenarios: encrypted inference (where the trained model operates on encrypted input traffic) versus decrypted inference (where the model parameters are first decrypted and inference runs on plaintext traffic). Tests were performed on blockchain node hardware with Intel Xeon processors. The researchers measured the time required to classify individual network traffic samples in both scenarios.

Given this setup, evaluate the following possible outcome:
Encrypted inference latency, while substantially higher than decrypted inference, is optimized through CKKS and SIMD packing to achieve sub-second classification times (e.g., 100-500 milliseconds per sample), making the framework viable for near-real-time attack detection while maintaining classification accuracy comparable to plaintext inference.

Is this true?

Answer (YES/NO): NO